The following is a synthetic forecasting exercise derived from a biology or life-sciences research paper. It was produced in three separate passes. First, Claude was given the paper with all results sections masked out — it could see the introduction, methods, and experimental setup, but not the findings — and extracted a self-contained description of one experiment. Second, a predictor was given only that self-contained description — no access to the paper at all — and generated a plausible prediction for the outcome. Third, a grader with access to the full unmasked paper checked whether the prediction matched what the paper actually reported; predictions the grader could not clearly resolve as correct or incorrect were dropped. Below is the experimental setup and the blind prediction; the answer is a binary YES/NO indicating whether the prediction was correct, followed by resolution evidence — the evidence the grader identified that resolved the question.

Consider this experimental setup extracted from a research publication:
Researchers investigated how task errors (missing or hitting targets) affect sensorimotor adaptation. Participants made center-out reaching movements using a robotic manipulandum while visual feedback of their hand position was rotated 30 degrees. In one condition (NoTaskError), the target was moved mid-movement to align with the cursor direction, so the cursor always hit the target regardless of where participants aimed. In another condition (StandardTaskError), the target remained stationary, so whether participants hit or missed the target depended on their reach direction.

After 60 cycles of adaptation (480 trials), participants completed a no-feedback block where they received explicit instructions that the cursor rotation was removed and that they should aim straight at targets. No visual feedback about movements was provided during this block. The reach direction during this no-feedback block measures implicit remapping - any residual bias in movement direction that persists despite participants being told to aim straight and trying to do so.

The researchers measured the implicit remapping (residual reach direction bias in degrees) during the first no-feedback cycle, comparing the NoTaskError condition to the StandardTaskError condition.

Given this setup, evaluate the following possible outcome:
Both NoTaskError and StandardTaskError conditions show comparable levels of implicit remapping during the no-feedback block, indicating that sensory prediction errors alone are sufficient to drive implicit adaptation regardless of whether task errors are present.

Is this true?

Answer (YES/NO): NO